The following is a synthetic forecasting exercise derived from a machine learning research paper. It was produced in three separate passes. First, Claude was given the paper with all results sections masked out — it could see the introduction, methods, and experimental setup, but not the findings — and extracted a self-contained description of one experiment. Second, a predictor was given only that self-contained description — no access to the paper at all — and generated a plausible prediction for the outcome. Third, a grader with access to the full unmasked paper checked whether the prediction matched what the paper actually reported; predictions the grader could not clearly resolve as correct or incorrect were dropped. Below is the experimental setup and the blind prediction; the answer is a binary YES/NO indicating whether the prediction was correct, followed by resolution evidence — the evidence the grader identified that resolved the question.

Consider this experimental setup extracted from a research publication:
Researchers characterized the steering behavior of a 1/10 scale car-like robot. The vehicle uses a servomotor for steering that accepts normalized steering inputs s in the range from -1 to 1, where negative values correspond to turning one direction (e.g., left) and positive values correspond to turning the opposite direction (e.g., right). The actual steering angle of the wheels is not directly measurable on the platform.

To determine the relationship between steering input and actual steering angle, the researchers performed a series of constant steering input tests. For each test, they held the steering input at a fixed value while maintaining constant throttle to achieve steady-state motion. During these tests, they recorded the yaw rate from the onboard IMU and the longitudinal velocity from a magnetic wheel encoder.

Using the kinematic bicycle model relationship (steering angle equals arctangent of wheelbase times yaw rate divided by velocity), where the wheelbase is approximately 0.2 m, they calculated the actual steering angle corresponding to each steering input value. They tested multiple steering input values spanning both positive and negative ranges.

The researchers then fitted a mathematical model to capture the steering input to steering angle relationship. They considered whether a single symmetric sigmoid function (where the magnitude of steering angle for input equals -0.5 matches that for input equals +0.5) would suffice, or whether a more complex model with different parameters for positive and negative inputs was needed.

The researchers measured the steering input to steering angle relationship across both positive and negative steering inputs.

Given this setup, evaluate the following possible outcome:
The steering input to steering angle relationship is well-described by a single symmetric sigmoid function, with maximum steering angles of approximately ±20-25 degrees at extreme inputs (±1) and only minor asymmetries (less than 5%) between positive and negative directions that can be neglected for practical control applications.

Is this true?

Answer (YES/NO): NO